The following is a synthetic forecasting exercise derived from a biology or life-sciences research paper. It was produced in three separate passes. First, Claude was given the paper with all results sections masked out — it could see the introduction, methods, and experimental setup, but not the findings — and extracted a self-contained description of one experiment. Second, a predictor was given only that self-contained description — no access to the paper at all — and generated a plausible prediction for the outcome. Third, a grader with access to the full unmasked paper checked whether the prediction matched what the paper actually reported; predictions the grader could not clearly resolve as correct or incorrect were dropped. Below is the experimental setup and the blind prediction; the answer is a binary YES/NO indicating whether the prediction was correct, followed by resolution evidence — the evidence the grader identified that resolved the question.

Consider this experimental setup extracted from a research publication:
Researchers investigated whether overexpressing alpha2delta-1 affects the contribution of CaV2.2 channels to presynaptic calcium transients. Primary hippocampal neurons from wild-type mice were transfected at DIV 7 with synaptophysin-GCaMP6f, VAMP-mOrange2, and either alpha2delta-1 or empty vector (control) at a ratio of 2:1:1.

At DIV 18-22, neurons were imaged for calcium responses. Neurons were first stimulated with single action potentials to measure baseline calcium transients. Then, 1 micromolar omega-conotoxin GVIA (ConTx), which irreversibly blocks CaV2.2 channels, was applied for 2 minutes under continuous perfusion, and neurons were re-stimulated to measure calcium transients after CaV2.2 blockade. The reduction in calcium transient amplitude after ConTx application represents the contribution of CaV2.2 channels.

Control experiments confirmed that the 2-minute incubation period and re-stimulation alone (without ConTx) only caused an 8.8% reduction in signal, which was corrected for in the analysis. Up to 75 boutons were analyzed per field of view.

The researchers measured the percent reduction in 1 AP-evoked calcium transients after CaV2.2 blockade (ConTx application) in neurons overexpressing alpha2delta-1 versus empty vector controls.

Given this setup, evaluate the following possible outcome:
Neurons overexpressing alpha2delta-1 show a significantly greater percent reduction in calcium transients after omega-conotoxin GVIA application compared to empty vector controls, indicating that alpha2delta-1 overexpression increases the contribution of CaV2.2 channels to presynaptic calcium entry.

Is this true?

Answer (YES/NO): NO